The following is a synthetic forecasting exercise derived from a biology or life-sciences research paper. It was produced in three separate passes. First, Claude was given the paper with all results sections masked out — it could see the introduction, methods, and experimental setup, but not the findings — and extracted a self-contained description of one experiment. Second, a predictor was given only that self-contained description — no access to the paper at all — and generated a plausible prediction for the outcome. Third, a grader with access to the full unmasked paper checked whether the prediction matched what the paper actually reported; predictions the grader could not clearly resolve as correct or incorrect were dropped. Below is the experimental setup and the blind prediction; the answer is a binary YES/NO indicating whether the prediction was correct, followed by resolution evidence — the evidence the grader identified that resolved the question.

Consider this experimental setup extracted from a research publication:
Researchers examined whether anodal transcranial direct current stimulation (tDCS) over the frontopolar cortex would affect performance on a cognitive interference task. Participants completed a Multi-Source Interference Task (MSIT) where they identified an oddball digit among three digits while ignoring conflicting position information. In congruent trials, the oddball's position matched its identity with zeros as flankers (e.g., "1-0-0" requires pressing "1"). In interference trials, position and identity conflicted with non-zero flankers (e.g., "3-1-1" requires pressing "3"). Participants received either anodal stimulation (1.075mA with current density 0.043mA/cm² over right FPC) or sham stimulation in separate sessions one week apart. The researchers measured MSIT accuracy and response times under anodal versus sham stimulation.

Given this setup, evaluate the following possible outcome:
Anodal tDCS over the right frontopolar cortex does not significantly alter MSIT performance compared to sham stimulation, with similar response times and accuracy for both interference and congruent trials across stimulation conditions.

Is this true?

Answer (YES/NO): YES